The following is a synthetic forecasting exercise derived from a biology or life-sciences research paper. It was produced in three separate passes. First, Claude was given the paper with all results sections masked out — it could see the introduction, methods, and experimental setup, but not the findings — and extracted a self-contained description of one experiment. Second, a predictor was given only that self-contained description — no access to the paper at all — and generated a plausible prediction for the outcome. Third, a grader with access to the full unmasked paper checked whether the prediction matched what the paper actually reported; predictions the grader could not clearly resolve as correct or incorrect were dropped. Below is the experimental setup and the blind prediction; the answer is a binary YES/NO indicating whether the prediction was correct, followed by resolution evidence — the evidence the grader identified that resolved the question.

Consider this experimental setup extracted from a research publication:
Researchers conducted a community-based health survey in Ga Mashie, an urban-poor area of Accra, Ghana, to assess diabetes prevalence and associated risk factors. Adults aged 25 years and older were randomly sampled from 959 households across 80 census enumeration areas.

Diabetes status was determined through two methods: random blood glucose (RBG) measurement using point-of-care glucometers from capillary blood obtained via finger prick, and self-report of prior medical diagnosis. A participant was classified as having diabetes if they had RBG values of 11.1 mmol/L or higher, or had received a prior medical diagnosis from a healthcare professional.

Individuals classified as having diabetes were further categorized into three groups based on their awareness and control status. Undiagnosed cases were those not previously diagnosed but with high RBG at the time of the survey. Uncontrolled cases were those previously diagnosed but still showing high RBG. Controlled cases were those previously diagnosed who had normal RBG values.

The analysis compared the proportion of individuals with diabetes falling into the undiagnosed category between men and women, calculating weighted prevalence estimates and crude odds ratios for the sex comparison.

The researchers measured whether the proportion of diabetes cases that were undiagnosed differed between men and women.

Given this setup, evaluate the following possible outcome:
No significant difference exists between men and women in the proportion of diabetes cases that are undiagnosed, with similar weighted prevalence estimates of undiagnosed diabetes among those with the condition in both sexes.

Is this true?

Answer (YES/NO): NO